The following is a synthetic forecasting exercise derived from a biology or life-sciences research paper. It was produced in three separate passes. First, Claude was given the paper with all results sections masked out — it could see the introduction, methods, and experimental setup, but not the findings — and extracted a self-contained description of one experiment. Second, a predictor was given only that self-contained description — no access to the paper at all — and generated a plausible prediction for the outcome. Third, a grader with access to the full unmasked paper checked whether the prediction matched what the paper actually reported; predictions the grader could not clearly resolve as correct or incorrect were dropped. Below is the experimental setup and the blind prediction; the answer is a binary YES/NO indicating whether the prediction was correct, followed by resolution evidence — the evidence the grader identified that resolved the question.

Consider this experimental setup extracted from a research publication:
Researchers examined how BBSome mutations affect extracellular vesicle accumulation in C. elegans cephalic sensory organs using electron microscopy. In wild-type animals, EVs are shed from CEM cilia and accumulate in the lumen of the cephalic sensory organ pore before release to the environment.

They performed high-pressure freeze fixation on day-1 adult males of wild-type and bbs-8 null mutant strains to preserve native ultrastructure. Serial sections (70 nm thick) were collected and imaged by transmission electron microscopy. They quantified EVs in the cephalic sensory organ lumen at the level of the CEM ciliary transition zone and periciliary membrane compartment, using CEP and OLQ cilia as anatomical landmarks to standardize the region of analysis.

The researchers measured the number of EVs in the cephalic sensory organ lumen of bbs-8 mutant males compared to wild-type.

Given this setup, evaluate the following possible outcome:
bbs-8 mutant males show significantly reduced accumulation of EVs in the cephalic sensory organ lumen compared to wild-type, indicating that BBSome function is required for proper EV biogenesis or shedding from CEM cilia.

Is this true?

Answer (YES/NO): NO